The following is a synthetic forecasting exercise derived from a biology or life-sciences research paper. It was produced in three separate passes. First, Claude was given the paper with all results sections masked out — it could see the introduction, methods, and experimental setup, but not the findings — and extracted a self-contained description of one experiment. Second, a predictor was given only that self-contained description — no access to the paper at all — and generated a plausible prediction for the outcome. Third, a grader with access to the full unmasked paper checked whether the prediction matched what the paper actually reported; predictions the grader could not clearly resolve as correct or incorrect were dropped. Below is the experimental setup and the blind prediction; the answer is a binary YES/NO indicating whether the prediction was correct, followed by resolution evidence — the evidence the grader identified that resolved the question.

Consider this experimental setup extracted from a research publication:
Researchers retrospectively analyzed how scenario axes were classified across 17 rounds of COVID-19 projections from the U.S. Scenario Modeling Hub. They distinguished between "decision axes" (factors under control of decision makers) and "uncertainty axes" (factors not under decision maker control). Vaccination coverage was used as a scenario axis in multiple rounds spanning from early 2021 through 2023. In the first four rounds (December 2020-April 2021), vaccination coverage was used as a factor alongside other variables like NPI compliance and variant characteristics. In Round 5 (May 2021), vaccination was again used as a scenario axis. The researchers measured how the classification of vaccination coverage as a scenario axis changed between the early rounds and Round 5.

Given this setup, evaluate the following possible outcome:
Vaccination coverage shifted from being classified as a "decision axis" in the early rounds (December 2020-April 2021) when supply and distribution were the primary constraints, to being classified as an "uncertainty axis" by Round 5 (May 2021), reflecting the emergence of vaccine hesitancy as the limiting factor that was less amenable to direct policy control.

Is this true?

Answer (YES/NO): YES